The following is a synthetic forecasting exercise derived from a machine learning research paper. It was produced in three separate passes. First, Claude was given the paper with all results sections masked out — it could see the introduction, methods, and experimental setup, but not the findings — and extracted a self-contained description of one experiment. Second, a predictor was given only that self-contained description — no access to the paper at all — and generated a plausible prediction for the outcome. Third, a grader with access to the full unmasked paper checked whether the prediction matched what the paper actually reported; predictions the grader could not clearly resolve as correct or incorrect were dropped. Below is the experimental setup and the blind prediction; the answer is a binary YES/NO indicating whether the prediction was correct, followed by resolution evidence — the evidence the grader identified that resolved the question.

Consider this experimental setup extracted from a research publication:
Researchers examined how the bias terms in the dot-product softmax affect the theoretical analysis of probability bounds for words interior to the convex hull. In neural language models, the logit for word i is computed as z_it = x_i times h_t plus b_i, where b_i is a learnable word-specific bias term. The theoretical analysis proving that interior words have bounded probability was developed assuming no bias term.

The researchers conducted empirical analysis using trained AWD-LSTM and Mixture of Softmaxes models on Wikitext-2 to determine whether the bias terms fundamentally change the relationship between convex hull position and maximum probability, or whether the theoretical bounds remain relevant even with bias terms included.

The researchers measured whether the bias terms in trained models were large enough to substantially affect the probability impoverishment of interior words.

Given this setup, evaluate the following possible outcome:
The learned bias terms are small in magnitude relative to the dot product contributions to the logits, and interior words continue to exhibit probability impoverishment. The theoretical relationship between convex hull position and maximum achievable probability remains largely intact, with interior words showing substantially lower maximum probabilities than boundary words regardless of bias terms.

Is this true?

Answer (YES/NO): YES